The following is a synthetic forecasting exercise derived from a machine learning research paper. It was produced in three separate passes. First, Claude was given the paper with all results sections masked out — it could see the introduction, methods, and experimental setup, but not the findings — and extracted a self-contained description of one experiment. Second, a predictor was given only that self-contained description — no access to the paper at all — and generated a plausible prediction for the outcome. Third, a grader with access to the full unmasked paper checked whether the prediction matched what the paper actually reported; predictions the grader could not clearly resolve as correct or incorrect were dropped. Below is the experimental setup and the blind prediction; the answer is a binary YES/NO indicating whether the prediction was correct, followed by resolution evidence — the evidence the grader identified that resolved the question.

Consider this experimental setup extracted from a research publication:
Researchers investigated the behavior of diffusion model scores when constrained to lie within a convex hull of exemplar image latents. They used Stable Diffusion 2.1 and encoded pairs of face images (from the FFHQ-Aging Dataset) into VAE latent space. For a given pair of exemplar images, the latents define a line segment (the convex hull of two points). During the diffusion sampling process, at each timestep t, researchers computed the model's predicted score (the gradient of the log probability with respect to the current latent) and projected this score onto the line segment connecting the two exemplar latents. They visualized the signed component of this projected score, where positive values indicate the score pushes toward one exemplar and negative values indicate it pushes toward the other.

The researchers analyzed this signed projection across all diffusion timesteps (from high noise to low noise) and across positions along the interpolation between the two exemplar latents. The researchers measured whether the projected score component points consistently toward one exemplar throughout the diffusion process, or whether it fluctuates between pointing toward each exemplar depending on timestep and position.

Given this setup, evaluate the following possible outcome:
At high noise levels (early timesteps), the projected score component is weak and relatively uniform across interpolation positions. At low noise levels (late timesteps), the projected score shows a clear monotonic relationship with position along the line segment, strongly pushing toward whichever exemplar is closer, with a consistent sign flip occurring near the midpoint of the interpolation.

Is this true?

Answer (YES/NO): NO